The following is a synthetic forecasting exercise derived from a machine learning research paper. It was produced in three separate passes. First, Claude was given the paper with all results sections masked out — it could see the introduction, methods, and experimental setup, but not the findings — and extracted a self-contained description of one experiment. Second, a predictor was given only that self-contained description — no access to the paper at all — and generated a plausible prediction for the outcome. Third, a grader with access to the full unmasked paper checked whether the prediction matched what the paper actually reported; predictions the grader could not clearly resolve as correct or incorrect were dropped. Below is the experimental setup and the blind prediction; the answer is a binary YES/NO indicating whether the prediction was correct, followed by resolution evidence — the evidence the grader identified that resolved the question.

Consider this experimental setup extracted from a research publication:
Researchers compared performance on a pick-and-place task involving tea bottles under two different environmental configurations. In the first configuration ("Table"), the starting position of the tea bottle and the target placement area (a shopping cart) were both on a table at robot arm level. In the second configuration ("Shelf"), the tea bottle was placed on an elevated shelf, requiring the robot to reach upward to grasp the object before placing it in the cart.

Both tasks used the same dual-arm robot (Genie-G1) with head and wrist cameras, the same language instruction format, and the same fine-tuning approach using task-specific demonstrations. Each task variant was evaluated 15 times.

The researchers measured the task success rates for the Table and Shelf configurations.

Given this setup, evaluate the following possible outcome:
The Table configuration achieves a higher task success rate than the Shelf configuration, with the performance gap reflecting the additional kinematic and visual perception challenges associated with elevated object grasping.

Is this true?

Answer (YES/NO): YES